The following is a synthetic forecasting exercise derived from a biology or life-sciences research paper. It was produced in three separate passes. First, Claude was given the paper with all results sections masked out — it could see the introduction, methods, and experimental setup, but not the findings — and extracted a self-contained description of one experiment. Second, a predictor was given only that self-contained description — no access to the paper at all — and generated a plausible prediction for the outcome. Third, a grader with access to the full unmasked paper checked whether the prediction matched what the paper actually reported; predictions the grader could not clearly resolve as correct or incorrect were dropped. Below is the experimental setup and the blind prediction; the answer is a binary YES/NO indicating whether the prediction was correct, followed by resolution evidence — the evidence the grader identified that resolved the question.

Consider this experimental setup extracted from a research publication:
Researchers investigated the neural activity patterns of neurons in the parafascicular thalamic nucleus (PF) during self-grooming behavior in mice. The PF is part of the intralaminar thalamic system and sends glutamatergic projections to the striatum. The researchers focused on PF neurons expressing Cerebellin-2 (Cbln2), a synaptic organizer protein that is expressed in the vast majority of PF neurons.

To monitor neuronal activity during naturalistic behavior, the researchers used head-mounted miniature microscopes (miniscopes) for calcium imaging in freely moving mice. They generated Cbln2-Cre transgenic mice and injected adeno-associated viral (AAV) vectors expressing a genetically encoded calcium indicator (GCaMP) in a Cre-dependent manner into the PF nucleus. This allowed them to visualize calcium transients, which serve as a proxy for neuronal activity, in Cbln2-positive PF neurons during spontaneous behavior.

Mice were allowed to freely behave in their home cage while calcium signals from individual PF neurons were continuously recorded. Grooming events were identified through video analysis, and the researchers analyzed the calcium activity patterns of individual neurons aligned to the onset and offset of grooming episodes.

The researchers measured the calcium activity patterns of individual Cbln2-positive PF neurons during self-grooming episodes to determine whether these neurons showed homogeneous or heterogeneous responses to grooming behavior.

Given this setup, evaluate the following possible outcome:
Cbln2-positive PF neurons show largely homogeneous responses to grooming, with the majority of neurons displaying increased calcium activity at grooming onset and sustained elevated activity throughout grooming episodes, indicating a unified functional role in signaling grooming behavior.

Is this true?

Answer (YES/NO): NO